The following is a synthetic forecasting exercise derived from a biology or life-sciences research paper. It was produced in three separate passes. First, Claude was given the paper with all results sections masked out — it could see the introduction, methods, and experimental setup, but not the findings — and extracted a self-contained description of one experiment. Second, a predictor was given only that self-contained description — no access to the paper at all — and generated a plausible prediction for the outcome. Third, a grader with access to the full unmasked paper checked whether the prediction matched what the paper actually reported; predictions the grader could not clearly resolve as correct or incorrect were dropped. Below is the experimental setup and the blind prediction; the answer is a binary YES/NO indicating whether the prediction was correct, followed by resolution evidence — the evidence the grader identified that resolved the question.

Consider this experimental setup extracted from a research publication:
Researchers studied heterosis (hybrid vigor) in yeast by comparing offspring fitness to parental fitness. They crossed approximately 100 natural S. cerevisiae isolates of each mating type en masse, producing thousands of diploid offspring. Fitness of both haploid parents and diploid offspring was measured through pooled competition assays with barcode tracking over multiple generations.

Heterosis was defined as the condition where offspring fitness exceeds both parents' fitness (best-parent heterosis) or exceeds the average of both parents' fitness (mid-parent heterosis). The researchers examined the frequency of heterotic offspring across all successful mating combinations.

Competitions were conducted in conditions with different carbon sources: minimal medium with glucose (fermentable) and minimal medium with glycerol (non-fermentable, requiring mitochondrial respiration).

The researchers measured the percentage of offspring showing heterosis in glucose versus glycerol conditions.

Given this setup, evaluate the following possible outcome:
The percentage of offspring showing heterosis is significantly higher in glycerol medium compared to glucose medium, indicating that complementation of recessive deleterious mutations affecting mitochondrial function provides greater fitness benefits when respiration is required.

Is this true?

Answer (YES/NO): YES